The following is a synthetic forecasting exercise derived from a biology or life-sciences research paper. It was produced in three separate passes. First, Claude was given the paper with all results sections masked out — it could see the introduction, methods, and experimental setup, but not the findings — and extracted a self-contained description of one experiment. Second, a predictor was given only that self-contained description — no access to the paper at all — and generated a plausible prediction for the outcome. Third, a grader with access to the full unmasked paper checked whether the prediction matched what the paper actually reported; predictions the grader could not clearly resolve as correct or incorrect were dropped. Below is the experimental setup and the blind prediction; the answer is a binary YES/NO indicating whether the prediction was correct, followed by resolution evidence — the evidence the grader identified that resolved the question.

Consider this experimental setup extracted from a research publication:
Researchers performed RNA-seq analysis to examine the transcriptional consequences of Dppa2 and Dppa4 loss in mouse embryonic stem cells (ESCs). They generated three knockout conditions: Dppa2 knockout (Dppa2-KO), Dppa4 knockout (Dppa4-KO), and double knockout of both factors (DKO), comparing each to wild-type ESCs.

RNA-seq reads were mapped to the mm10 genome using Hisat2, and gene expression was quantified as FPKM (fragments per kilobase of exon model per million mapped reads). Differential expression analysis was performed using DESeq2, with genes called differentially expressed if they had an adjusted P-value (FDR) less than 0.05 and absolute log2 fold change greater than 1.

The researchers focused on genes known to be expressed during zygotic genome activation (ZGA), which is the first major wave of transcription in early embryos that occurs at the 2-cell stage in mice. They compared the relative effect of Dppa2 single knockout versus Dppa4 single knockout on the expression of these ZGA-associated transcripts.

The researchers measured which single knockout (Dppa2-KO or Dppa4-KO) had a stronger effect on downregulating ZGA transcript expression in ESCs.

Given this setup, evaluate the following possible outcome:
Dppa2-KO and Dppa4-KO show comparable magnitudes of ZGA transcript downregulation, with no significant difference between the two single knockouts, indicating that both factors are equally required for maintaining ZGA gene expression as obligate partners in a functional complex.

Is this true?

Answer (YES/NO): NO